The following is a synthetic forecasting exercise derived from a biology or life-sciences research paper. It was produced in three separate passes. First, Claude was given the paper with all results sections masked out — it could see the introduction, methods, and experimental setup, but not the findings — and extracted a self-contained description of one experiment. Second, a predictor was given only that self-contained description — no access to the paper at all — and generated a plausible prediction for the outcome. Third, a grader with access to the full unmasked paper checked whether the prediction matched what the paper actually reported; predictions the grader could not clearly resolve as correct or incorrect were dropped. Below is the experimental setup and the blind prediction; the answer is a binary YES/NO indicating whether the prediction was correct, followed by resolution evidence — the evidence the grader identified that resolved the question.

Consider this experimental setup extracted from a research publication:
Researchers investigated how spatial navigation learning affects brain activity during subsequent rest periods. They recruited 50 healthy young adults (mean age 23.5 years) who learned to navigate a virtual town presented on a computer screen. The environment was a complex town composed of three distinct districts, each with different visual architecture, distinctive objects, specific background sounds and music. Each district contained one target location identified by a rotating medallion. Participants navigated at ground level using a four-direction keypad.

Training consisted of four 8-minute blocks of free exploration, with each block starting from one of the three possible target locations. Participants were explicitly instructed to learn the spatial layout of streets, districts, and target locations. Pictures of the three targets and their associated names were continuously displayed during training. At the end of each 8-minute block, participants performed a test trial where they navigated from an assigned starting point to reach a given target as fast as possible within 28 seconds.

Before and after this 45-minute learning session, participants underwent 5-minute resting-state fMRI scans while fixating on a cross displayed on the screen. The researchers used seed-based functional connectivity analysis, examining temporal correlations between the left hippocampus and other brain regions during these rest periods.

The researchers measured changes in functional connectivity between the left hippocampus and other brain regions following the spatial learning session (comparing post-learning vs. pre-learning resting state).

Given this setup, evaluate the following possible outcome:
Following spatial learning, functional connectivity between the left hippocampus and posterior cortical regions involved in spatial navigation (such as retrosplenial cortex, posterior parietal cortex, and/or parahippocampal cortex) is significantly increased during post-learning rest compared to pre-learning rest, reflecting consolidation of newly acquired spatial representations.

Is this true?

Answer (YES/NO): NO